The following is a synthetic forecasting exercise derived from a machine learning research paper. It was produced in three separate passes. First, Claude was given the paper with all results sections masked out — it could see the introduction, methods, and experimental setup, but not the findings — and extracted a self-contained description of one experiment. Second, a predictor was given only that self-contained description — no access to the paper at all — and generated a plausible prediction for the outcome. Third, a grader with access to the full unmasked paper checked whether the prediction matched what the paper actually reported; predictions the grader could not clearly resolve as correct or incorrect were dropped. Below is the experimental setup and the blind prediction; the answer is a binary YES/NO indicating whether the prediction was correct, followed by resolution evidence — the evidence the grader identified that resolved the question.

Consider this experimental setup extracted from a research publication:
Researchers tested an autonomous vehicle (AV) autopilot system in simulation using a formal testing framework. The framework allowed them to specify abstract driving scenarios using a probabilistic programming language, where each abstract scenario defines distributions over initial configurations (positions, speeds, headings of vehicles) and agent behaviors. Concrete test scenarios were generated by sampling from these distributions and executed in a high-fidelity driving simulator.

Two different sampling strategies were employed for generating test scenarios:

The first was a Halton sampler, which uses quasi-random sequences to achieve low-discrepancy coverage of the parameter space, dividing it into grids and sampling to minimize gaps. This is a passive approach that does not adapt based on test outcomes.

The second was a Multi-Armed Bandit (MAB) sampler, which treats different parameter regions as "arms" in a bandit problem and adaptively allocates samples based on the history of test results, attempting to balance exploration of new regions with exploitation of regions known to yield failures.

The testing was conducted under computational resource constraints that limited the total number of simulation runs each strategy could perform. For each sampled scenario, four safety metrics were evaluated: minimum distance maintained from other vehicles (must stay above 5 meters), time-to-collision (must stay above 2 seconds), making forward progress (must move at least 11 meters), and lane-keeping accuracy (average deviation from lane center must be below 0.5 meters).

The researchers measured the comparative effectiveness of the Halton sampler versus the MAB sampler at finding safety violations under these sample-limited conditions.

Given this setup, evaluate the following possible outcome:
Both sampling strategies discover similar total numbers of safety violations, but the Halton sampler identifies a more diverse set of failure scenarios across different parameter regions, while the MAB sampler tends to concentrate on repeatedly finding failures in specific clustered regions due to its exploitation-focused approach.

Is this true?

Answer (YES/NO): NO